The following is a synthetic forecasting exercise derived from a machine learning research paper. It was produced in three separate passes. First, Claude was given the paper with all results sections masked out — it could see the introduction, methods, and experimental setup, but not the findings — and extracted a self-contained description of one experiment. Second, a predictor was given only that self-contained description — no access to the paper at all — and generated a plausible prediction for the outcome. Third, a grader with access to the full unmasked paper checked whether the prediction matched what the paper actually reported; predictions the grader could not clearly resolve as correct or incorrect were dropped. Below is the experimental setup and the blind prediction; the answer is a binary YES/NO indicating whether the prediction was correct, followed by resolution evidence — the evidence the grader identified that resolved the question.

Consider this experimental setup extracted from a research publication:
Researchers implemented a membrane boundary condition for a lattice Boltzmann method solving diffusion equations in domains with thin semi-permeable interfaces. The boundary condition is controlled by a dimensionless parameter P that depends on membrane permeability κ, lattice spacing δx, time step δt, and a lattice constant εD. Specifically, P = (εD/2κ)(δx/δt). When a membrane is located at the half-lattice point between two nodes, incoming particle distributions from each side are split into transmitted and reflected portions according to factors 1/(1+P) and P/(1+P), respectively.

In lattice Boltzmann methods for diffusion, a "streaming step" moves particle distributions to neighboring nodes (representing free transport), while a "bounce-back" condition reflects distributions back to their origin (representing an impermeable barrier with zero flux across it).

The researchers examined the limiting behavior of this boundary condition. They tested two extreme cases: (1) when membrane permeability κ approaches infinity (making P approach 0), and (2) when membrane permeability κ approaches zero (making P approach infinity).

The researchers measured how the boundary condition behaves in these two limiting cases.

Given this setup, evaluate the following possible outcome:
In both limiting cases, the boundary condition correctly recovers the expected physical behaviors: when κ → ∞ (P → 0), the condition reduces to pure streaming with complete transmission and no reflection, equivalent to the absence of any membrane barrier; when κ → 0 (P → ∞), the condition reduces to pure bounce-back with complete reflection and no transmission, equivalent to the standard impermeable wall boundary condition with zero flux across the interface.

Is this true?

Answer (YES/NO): YES